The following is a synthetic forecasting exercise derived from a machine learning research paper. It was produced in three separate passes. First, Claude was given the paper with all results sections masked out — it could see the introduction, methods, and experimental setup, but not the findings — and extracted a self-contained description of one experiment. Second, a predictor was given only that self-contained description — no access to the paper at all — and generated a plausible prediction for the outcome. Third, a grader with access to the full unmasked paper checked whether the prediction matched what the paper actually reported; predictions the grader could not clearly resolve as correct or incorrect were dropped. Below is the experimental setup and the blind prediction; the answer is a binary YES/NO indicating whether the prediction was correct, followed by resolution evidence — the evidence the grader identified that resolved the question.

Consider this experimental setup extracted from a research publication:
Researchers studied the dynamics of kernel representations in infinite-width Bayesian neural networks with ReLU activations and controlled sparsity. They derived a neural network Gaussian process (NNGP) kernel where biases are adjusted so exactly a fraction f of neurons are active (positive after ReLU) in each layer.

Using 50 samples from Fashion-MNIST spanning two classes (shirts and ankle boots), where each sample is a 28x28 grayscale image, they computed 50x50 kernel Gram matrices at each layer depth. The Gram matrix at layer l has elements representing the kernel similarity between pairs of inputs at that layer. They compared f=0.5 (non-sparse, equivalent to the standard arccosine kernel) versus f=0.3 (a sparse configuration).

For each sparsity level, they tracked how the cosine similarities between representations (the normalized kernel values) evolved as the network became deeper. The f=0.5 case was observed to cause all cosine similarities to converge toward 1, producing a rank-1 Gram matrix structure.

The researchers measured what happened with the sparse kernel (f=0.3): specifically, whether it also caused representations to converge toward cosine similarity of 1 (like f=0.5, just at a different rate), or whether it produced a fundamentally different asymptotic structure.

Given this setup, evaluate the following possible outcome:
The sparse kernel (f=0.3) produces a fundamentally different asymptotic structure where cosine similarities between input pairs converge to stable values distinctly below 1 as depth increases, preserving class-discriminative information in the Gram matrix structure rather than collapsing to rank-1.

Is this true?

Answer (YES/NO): NO